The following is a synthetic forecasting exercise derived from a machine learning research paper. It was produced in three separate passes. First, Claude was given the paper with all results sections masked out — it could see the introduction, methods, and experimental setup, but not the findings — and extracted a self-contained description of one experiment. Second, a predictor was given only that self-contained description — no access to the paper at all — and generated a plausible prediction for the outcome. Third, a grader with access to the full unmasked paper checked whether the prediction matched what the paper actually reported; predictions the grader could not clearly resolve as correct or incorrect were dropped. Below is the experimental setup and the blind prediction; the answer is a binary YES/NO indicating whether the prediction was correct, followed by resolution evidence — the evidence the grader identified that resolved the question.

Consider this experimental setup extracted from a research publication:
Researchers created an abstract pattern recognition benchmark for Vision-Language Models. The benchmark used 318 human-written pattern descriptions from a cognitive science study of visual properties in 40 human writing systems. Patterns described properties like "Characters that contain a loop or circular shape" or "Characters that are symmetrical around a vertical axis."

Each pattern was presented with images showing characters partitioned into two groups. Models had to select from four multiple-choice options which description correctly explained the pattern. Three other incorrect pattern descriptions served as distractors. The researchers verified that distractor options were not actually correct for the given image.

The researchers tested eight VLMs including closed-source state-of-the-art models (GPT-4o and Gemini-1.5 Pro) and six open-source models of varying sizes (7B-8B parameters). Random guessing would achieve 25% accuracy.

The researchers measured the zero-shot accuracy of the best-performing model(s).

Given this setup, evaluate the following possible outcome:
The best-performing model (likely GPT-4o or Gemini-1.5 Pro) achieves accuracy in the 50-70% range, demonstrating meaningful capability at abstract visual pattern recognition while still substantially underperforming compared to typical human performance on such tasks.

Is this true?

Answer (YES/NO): YES